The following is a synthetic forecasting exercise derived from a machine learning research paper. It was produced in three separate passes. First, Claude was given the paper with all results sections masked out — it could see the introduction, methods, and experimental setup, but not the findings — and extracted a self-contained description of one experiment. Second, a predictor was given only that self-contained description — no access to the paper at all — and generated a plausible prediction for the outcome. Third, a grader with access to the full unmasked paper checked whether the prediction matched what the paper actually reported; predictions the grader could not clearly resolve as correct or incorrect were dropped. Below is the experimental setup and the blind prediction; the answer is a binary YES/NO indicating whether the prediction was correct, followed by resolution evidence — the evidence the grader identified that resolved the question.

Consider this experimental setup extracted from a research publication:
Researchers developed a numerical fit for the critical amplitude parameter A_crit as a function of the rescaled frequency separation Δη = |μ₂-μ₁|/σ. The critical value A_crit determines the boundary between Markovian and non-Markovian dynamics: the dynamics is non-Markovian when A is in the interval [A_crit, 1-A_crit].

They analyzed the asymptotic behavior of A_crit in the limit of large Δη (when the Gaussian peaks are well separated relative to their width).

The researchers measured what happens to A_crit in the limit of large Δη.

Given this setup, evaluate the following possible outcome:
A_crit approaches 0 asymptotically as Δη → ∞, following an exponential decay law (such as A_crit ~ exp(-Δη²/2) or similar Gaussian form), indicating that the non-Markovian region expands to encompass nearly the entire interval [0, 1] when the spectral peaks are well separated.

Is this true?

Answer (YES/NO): NO